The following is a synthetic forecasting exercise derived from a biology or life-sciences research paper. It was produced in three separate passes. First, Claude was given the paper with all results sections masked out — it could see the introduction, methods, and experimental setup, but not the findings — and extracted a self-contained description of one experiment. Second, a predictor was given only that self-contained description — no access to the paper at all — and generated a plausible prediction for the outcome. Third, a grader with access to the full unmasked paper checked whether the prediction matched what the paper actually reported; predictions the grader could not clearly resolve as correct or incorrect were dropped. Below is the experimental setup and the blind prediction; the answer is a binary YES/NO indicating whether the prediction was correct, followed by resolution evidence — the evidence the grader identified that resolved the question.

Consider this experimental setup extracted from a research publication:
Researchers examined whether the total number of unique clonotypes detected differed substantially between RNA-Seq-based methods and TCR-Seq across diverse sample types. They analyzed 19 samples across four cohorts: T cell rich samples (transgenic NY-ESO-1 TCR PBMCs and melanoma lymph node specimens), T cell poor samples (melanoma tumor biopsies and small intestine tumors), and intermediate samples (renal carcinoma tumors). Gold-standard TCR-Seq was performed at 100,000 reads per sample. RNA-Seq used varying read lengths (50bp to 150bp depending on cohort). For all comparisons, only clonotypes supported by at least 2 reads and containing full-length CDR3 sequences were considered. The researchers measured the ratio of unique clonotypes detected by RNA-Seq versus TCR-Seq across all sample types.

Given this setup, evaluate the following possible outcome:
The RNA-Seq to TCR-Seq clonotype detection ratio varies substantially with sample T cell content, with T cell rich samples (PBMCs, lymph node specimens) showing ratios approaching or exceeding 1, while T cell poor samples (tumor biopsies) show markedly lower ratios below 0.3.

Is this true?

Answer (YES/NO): NO